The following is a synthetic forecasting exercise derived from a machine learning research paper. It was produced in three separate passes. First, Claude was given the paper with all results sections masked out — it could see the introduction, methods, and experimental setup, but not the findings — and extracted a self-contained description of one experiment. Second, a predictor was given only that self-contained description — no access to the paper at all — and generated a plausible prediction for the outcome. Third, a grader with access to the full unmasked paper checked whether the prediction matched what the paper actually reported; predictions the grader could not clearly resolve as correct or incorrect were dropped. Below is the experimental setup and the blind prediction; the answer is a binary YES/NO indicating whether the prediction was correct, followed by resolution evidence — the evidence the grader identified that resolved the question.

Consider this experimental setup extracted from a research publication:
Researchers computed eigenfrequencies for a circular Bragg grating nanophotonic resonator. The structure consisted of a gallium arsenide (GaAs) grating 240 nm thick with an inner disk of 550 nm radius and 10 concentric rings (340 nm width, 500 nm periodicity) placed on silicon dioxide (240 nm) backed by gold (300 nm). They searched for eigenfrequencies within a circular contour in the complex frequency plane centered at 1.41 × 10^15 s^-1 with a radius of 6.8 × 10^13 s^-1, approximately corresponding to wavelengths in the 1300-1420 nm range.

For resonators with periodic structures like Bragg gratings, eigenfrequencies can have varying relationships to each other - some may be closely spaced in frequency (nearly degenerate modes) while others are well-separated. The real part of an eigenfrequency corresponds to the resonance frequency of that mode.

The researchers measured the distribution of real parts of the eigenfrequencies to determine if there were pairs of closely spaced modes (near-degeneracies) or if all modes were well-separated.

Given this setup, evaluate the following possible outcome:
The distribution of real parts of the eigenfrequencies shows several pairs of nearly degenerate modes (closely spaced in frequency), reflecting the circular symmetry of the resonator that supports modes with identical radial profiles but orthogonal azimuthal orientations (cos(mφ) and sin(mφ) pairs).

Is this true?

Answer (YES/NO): NO